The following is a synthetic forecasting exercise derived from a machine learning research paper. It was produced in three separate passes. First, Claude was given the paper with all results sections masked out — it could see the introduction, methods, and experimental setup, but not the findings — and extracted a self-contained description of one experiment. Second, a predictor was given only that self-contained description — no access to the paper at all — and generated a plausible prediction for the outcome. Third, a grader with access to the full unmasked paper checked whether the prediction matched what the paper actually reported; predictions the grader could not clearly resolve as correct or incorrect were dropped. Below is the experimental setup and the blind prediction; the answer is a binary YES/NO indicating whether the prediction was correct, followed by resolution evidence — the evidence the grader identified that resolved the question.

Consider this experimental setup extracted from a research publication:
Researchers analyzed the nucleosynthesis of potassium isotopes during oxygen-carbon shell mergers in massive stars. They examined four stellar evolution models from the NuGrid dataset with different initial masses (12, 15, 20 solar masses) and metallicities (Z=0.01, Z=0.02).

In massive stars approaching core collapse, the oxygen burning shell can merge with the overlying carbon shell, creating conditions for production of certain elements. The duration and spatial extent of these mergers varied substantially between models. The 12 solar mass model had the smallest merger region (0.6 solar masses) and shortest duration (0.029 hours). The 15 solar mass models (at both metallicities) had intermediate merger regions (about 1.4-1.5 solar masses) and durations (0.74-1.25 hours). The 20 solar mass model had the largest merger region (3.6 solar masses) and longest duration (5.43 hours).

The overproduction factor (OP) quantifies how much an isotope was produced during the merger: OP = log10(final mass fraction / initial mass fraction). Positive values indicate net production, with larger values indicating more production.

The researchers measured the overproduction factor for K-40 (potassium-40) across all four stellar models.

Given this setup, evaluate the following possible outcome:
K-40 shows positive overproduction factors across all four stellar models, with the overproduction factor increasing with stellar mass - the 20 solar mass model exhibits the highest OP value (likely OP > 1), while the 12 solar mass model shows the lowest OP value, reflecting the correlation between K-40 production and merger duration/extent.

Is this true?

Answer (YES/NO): NO